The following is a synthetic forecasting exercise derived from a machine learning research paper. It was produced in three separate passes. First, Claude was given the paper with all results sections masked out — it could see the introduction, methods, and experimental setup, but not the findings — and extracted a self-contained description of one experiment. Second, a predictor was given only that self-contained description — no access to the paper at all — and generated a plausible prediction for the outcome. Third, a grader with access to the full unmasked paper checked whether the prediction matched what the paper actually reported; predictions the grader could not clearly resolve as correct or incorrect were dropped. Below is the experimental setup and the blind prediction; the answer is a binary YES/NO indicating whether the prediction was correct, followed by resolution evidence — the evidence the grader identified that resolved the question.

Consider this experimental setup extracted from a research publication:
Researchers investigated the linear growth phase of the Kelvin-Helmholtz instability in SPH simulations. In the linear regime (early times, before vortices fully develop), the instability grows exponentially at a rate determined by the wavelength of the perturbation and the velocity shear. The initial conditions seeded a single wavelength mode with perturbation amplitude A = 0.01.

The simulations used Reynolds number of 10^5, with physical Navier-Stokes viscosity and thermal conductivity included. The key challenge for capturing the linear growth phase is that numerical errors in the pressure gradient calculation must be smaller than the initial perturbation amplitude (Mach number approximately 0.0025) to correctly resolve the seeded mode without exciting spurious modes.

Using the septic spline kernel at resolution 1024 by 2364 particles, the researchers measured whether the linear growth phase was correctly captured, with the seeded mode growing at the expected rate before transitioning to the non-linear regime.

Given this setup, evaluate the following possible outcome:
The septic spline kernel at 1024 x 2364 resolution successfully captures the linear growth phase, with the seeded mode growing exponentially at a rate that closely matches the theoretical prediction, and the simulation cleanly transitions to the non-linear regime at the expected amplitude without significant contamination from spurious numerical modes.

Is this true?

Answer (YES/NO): YES